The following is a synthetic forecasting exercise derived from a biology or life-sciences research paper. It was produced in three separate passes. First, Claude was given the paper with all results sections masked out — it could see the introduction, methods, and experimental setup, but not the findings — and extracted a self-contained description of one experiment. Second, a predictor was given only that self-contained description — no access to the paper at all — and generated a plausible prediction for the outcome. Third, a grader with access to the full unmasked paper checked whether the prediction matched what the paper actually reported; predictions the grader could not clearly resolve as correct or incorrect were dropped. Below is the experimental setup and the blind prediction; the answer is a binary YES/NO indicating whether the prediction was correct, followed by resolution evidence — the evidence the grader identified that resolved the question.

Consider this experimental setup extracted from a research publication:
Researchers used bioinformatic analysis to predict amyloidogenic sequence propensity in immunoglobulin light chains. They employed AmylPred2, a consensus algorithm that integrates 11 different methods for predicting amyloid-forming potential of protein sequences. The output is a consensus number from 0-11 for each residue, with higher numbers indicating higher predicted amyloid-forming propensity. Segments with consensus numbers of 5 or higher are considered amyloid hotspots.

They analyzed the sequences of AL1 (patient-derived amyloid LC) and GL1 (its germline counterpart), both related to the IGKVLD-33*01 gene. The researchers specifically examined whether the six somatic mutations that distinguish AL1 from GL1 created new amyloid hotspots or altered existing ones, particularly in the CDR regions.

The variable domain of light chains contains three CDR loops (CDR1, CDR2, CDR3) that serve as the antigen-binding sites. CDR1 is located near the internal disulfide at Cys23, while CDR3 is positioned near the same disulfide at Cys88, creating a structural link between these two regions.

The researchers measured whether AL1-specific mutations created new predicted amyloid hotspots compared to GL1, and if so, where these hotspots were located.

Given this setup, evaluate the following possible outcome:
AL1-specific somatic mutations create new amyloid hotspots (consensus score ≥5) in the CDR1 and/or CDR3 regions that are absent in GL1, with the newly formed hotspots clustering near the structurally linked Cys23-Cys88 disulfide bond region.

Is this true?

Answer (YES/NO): YES